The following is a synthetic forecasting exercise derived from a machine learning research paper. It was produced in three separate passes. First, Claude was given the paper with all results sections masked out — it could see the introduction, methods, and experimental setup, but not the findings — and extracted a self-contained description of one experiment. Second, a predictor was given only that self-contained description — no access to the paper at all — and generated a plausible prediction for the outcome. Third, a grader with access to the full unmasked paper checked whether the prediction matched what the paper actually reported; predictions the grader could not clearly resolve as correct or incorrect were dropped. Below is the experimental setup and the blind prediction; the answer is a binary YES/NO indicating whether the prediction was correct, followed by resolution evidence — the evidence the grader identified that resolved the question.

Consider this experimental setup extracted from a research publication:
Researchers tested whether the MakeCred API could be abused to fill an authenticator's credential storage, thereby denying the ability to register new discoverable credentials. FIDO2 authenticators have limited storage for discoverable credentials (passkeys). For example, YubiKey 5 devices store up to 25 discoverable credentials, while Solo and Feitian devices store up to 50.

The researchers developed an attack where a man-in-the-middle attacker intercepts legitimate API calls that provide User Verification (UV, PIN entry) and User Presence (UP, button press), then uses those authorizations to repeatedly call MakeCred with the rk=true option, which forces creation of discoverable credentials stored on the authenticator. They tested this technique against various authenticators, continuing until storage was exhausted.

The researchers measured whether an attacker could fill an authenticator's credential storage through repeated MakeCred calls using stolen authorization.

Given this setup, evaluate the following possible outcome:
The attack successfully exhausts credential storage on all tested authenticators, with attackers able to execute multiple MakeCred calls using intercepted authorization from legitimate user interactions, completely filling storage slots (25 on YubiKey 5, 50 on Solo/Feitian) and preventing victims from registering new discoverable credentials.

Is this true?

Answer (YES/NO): YES